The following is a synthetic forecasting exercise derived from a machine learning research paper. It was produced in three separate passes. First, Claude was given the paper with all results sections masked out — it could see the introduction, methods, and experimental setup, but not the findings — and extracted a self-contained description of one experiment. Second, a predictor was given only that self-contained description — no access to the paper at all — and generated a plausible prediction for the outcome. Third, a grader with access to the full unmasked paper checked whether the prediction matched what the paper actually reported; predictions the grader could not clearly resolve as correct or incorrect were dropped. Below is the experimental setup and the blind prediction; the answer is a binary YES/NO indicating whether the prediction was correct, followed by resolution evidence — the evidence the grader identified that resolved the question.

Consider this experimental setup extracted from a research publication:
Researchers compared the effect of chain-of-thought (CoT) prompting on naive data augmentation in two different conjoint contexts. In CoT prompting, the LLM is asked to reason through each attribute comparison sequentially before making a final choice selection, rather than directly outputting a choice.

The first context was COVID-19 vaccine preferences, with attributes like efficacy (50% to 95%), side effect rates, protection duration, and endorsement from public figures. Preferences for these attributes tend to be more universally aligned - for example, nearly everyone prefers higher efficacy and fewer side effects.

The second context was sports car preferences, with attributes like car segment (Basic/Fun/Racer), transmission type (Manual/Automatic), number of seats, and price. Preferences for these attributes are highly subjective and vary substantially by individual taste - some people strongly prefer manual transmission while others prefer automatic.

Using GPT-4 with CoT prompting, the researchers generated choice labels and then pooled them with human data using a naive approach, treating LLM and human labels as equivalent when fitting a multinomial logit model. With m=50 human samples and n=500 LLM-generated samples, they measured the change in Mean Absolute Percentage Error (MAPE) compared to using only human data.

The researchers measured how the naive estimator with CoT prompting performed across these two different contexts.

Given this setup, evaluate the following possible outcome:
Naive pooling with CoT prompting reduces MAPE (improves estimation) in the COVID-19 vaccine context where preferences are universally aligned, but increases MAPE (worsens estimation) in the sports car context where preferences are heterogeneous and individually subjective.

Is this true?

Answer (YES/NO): NO